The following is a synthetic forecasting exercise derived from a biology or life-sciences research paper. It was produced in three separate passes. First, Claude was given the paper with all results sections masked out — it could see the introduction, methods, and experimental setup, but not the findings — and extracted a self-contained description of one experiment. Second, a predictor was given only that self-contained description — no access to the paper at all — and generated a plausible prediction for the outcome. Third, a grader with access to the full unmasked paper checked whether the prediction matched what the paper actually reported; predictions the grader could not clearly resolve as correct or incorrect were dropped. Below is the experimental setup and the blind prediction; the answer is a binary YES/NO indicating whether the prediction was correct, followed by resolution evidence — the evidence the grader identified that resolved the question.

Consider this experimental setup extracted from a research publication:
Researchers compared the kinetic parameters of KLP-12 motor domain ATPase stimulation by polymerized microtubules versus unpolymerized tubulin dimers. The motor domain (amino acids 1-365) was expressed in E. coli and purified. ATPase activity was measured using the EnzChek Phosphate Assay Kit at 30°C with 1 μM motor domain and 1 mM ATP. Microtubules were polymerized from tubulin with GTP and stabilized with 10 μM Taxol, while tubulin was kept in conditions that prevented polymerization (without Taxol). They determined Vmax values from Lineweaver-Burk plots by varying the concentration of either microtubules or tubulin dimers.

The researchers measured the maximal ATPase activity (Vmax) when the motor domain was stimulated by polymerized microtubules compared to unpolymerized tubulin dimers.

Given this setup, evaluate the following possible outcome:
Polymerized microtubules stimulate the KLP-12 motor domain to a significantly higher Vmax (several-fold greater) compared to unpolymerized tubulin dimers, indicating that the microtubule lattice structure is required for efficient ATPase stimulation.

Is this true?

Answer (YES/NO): NO